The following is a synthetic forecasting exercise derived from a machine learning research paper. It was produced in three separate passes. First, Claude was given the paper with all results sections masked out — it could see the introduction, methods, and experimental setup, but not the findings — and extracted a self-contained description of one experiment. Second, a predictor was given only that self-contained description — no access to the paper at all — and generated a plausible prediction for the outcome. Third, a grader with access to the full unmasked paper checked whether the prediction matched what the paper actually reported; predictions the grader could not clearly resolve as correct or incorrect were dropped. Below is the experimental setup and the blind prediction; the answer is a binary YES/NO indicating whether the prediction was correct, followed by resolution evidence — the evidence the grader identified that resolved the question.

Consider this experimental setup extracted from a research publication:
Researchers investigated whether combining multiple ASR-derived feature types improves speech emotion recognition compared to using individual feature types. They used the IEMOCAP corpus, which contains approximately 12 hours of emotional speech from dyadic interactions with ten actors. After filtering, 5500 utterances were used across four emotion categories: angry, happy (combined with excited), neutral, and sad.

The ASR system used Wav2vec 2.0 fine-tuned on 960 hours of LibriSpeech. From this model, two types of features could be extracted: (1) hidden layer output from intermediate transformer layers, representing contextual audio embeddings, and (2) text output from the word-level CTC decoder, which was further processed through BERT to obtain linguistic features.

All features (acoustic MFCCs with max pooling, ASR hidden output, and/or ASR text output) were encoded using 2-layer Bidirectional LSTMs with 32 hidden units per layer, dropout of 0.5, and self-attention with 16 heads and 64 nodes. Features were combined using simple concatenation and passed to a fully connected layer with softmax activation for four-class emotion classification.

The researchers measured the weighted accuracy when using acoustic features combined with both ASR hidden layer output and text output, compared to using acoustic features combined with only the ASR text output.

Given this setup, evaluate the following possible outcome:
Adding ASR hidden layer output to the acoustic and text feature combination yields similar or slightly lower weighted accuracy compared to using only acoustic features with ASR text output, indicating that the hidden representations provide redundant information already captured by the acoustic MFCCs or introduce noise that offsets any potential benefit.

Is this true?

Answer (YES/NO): NO